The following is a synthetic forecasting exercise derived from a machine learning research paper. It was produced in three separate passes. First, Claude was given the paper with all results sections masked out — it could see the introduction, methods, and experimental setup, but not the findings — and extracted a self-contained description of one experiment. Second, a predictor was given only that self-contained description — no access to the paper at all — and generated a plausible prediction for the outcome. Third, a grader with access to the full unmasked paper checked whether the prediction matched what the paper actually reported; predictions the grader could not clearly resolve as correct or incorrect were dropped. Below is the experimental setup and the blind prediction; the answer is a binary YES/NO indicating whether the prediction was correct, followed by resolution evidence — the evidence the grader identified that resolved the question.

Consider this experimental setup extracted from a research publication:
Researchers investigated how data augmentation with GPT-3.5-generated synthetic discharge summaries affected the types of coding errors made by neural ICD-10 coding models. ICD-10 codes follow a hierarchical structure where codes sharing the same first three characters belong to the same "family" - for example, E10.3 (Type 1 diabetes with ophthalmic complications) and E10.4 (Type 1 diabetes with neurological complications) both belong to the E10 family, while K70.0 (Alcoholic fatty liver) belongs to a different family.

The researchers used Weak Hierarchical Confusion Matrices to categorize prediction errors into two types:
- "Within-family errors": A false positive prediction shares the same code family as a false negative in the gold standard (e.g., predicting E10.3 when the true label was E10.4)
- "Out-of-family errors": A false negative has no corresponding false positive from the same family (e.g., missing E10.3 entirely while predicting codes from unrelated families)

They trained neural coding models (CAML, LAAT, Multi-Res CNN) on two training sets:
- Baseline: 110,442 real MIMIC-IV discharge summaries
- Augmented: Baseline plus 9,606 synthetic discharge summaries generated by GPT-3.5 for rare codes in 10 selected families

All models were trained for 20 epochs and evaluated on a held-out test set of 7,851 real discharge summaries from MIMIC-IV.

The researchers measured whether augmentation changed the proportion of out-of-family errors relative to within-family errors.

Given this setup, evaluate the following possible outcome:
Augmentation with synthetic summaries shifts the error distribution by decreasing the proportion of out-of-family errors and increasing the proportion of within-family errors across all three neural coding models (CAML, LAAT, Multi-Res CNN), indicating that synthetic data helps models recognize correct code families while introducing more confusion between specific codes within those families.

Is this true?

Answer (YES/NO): NO